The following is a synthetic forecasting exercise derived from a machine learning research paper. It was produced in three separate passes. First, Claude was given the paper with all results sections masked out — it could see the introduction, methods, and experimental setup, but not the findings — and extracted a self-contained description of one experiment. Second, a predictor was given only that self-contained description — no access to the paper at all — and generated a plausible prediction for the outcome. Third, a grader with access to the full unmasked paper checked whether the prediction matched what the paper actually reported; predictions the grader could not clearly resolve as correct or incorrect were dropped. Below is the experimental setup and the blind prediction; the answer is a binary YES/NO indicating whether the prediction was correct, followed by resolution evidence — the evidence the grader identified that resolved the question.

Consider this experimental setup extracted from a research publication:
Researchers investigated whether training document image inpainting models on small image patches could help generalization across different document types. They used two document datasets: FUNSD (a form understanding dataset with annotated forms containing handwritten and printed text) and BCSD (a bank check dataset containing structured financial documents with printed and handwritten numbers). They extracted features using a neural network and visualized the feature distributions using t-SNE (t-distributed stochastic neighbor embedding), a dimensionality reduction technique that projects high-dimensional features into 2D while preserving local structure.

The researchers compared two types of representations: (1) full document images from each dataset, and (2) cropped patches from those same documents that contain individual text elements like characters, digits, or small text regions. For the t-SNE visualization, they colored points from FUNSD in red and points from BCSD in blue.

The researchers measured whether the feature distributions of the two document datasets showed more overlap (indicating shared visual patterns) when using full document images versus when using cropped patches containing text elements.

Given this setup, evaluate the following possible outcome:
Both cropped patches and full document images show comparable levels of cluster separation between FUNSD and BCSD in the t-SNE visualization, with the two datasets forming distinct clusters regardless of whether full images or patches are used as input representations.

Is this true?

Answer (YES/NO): NO